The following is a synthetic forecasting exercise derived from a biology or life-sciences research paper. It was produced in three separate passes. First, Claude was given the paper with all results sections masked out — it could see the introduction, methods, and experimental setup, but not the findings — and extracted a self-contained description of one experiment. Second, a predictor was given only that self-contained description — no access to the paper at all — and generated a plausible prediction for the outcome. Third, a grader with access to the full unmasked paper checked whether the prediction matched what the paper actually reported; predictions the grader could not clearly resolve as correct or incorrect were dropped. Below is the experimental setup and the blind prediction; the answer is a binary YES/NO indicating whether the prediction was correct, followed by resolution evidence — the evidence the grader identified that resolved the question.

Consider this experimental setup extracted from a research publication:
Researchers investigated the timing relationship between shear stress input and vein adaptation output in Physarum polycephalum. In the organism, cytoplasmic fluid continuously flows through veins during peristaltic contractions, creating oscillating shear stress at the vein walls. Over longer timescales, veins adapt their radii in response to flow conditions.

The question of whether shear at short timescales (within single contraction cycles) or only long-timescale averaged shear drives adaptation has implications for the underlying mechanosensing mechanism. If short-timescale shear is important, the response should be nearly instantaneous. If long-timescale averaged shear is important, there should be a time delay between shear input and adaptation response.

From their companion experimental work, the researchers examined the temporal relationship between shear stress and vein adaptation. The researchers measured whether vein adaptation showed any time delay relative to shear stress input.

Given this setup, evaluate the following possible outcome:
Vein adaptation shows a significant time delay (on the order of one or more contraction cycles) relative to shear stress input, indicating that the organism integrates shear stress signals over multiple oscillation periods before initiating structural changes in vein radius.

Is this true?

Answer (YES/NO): YES